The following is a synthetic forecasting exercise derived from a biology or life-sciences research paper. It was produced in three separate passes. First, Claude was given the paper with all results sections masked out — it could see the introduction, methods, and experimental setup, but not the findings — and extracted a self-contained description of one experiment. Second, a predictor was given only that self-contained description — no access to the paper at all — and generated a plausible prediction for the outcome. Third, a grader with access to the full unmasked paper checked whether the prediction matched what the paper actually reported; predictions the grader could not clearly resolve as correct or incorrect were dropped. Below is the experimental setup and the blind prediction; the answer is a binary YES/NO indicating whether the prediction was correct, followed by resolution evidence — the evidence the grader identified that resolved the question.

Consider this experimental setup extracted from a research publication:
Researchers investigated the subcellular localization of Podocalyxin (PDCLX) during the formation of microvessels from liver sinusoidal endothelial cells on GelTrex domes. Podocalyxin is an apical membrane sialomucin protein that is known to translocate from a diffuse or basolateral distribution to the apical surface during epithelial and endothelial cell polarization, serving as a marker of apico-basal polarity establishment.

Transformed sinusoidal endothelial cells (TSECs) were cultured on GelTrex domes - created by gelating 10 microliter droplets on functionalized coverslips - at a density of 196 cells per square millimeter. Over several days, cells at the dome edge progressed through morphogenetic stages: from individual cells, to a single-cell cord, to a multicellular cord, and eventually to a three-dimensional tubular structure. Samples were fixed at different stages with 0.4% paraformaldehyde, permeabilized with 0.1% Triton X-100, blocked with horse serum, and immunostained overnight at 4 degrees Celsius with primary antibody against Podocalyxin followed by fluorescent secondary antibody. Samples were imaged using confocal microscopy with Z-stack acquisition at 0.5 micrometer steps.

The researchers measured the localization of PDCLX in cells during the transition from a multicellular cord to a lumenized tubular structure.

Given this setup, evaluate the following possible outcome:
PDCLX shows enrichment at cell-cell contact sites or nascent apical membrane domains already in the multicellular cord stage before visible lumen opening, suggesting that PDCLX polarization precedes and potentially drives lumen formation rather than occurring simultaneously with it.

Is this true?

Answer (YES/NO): NO